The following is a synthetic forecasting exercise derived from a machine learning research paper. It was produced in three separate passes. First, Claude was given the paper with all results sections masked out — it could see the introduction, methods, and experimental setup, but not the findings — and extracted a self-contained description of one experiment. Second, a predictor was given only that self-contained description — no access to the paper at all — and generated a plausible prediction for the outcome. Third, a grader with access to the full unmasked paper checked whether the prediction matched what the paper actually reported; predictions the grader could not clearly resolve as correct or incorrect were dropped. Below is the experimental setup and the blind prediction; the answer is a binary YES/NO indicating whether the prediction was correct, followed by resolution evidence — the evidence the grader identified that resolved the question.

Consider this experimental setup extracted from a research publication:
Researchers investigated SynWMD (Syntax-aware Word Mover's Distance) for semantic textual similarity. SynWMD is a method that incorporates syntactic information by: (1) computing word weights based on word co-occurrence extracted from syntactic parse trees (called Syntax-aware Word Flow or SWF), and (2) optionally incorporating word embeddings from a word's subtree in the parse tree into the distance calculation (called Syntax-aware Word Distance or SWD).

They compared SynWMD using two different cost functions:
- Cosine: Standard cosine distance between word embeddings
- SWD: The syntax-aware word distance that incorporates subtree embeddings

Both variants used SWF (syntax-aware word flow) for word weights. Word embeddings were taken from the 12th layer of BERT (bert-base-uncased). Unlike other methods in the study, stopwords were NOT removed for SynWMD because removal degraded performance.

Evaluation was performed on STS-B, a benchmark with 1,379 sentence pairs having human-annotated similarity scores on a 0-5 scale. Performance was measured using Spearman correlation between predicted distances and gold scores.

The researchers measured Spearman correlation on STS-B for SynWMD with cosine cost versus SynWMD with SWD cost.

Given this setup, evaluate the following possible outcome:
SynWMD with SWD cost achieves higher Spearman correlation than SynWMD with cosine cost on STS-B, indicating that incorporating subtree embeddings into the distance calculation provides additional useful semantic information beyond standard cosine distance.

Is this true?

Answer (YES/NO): YES